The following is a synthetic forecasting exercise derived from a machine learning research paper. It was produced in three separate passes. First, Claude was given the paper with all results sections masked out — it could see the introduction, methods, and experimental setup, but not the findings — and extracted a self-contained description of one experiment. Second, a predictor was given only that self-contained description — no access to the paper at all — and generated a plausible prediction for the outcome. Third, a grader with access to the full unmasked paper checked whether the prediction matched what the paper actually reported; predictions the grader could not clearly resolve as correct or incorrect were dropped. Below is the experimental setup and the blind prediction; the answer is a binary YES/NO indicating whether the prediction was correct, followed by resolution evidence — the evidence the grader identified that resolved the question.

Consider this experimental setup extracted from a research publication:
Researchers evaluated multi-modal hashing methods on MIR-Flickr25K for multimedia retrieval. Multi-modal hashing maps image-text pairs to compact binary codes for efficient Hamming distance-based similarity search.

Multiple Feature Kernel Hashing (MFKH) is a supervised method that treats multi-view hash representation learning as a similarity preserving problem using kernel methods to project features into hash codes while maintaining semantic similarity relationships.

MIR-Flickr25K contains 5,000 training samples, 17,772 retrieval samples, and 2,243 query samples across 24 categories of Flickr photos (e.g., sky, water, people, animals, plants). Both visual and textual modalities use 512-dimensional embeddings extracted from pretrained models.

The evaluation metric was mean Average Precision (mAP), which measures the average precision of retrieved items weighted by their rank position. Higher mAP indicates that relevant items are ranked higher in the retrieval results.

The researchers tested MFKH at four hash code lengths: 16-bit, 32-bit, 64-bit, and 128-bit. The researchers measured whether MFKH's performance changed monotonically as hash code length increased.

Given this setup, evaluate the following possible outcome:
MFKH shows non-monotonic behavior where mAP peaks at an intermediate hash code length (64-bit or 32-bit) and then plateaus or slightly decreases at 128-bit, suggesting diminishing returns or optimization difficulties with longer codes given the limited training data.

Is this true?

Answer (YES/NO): NO